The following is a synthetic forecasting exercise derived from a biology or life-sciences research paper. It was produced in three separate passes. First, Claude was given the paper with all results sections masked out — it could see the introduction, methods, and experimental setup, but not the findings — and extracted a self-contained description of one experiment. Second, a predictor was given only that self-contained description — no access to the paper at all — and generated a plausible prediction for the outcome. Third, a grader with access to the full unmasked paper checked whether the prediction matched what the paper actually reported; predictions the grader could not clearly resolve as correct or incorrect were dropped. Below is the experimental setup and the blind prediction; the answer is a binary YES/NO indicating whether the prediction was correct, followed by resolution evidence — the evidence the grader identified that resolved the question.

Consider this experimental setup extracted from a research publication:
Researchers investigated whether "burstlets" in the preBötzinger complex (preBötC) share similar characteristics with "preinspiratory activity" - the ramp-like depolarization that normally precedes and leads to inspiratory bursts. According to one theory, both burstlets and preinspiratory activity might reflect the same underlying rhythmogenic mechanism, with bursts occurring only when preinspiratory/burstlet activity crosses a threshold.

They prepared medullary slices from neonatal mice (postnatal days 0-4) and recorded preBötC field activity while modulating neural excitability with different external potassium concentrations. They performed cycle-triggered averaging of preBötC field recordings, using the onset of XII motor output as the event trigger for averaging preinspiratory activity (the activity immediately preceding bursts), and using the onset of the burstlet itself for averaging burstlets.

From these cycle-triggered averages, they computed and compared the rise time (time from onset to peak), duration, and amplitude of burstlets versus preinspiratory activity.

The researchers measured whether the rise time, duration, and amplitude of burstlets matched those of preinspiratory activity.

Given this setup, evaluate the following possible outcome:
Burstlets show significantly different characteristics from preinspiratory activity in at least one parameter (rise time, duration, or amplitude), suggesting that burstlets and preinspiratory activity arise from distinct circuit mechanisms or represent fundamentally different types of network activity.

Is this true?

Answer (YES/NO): NO